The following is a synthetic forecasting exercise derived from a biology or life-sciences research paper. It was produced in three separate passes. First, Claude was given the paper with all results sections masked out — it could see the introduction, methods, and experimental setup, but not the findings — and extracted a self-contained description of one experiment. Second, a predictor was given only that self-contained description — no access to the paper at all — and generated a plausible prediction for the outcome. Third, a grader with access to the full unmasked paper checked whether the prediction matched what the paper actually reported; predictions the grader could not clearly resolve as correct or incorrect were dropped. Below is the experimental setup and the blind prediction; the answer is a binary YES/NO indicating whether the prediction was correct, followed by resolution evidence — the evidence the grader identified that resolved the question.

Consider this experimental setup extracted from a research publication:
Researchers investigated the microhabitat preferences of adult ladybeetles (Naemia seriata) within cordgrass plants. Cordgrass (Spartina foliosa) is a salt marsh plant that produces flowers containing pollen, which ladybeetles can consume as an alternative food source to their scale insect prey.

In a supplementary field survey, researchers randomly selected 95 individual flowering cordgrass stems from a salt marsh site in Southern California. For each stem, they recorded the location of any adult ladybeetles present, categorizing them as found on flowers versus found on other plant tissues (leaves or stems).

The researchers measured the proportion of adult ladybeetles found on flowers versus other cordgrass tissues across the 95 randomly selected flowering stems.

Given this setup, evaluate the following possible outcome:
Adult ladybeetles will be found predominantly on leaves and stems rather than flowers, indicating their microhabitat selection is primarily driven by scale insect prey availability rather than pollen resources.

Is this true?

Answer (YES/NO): NO